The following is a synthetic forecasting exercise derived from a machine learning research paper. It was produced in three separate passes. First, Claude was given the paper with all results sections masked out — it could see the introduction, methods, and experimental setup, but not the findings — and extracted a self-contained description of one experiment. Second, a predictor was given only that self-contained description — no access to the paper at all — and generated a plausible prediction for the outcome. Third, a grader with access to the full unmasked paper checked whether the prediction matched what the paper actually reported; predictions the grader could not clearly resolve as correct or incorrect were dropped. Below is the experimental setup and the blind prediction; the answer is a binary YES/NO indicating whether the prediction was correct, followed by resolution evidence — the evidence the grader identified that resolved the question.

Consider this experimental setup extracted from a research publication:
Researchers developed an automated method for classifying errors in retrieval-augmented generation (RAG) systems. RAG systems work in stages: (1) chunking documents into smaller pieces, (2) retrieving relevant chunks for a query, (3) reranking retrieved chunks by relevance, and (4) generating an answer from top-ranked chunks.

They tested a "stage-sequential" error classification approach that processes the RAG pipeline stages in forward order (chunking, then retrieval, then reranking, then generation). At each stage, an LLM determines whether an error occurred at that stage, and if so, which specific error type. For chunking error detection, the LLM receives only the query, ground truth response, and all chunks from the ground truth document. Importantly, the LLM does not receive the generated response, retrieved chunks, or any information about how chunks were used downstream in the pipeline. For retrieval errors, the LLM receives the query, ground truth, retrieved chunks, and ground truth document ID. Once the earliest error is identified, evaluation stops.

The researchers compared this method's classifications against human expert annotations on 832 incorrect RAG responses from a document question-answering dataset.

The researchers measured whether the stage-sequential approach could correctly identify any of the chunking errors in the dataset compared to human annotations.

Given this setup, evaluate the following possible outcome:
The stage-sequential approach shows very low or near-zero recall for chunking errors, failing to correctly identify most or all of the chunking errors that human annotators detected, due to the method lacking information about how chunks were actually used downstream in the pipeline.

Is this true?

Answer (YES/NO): YES